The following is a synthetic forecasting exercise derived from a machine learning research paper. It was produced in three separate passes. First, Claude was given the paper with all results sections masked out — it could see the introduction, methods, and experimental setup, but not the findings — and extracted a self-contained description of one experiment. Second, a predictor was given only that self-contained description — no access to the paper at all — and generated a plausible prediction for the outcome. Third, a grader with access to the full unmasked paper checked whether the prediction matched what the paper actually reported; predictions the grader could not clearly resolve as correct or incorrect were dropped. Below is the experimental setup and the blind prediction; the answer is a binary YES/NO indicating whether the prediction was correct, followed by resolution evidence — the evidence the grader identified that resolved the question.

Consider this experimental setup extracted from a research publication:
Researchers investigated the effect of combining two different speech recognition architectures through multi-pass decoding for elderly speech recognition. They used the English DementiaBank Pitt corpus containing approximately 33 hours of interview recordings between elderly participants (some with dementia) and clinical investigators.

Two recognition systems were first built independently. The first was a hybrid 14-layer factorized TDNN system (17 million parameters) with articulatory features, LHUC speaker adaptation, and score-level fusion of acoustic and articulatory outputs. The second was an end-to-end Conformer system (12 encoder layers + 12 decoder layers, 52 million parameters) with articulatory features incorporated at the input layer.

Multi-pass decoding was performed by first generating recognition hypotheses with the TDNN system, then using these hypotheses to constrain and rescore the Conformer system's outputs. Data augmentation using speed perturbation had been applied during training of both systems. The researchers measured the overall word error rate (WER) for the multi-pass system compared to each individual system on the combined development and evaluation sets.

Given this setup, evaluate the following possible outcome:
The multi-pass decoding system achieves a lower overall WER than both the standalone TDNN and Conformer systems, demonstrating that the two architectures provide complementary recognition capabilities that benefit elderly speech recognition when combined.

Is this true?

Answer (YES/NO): YES